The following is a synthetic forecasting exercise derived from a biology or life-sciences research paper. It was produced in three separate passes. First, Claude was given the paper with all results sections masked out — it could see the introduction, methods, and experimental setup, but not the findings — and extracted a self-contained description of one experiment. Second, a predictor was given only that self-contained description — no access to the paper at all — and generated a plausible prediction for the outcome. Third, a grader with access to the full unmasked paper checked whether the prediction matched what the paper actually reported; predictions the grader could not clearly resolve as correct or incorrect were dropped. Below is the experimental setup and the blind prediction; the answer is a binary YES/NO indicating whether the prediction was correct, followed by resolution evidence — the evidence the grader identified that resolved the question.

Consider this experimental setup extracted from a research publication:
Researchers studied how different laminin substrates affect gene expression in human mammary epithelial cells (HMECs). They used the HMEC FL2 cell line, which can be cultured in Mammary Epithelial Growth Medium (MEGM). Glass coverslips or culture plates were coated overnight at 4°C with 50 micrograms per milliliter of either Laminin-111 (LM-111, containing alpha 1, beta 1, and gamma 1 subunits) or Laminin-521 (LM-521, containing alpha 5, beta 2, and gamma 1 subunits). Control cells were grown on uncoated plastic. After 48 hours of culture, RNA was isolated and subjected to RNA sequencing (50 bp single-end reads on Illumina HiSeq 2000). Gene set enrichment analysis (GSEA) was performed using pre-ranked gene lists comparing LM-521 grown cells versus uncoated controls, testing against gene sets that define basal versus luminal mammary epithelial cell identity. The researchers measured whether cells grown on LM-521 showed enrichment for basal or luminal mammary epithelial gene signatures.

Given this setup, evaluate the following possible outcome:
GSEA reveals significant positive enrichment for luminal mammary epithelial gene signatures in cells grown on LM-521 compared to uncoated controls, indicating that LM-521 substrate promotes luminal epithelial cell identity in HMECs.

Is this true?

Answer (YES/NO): YES